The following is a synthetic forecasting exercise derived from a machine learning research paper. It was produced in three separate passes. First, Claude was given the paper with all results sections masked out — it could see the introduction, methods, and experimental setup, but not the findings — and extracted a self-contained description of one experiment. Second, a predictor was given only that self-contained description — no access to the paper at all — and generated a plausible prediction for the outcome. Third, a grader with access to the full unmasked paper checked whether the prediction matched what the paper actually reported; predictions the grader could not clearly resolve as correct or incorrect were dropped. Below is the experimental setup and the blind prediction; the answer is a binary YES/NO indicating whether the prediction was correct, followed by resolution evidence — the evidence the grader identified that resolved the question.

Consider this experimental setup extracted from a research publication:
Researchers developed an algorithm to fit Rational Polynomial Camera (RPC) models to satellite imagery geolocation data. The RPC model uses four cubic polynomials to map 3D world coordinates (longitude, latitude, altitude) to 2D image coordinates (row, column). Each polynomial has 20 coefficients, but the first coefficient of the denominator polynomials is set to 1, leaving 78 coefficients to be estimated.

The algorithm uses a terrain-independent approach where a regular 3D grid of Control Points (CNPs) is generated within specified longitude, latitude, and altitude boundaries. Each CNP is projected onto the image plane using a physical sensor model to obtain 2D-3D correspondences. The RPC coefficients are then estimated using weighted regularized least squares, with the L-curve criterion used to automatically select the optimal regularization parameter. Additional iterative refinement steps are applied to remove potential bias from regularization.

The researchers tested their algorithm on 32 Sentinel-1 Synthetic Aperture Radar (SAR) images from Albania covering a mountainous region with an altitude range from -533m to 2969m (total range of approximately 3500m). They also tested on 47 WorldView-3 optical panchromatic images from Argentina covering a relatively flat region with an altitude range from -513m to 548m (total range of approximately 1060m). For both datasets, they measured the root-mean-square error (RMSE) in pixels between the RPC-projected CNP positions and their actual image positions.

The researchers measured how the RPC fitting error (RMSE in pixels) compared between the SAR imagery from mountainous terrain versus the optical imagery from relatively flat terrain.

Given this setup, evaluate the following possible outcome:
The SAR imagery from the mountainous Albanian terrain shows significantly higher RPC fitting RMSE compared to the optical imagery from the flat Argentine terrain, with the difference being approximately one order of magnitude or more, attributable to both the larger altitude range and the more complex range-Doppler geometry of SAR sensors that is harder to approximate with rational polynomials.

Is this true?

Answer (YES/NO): NO